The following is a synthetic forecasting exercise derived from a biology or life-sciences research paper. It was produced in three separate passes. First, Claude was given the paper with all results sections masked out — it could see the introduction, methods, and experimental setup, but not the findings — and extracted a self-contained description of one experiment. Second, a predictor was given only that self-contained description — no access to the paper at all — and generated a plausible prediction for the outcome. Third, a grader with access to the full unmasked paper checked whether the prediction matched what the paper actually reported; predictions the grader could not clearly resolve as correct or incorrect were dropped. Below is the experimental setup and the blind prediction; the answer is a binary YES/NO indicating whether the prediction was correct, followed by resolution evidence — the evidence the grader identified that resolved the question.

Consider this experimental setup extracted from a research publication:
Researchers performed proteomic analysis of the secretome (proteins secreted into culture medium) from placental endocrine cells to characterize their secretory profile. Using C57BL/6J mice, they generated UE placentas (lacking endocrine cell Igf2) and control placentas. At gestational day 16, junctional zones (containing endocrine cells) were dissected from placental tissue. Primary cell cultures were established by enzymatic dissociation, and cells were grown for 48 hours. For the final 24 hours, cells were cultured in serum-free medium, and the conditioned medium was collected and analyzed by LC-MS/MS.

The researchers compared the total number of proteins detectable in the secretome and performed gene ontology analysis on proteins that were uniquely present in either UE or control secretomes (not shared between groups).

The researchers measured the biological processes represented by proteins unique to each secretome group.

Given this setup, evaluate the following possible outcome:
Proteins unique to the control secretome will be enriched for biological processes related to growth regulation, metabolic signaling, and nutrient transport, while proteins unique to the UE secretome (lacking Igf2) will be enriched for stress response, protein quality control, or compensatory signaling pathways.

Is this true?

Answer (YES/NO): NO